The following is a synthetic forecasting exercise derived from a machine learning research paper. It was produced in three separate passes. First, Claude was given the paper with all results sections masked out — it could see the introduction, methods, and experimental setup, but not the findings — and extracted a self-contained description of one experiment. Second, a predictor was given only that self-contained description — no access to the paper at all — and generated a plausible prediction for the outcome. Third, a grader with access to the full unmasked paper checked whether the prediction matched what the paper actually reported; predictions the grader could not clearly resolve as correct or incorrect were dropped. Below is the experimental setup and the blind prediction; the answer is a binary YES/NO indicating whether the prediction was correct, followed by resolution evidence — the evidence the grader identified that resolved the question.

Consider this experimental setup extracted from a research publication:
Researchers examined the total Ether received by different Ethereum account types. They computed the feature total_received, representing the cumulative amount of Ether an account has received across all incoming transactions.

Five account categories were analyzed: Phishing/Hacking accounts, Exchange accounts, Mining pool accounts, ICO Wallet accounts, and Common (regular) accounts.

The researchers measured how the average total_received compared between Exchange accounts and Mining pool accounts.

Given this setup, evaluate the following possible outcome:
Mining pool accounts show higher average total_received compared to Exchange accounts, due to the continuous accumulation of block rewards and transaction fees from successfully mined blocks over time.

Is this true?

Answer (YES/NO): NO